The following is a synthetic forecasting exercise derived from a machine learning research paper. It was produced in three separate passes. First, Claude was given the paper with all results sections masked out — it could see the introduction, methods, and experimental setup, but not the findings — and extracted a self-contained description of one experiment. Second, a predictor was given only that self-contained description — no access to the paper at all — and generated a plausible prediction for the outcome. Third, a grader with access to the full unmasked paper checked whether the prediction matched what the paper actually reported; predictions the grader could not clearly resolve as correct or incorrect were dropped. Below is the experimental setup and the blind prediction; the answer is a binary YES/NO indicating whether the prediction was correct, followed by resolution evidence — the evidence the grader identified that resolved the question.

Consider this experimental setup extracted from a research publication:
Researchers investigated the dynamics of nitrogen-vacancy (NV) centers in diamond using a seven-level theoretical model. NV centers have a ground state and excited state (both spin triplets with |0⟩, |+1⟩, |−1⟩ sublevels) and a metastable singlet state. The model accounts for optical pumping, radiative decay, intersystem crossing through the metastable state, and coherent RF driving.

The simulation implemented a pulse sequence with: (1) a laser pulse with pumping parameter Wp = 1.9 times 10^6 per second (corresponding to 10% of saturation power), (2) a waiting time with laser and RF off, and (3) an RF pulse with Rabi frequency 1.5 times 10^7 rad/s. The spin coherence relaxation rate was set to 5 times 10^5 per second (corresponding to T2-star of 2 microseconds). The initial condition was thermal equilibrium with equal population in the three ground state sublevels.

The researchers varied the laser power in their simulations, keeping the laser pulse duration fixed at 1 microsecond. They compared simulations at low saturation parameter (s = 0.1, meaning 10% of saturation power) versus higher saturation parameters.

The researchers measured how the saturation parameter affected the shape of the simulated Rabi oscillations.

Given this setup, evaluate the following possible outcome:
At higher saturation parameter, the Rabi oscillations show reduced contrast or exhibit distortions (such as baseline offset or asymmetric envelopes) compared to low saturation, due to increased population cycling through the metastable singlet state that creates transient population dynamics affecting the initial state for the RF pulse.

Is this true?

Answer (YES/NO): NO